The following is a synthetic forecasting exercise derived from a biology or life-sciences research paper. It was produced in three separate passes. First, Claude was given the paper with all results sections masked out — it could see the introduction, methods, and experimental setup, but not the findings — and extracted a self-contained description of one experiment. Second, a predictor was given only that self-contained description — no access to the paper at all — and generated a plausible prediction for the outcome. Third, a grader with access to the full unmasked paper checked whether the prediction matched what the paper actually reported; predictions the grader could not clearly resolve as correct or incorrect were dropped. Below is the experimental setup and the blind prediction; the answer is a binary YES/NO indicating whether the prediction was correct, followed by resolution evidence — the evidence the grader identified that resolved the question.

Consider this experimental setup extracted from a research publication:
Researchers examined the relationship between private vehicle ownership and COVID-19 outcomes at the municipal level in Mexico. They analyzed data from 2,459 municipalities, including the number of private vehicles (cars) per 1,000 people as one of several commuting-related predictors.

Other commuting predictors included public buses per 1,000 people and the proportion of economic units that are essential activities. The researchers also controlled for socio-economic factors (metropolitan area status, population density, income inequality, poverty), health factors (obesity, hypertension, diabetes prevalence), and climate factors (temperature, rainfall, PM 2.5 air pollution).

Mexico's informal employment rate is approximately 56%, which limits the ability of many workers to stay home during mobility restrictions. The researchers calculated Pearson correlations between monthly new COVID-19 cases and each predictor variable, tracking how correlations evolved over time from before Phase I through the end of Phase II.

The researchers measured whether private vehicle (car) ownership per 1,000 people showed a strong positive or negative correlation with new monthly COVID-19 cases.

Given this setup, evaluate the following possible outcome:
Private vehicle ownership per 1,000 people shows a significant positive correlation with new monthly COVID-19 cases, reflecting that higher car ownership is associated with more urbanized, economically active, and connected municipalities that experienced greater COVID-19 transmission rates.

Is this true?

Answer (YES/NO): YES